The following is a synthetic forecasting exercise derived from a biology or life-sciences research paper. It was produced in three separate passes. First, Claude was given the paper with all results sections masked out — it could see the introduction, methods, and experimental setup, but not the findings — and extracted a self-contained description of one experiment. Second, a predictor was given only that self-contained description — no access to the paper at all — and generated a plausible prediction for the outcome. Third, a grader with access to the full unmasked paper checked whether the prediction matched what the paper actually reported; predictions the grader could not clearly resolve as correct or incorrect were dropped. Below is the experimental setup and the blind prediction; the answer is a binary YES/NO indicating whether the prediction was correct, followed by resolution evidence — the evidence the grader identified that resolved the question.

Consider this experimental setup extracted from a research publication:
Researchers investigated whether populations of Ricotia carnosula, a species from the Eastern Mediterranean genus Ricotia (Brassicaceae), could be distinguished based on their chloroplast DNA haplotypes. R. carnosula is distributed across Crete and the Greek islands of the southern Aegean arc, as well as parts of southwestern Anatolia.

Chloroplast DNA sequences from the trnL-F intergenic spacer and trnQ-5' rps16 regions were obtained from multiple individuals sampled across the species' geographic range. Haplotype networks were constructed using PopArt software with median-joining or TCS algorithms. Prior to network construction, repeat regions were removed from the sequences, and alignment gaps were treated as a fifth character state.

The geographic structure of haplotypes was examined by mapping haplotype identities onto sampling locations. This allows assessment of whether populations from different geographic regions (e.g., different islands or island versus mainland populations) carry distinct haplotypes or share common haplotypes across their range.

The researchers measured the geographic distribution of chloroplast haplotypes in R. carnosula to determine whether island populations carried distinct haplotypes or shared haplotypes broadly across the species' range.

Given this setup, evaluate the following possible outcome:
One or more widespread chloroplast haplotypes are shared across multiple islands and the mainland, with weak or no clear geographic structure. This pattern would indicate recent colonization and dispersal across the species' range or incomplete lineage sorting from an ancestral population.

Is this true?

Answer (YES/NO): NO